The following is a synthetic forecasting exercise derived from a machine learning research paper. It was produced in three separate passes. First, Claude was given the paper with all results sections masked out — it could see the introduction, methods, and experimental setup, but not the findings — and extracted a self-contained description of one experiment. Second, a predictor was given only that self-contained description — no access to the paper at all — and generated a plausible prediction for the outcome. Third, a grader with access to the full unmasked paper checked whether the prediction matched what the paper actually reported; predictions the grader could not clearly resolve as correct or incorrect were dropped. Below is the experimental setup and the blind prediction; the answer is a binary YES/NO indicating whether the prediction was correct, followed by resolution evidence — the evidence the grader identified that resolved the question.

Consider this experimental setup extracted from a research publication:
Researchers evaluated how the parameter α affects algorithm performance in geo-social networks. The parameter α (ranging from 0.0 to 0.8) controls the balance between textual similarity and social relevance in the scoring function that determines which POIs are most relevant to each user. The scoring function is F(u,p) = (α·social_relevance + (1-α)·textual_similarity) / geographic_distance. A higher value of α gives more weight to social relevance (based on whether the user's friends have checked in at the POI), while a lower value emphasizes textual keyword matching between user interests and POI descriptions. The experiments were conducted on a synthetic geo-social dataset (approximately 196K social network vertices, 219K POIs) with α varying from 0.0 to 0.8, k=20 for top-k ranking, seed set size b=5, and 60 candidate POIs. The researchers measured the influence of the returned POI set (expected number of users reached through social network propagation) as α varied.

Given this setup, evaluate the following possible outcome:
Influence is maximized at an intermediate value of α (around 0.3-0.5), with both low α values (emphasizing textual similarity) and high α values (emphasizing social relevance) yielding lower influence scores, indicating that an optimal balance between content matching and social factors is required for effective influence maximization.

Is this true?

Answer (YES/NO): NO